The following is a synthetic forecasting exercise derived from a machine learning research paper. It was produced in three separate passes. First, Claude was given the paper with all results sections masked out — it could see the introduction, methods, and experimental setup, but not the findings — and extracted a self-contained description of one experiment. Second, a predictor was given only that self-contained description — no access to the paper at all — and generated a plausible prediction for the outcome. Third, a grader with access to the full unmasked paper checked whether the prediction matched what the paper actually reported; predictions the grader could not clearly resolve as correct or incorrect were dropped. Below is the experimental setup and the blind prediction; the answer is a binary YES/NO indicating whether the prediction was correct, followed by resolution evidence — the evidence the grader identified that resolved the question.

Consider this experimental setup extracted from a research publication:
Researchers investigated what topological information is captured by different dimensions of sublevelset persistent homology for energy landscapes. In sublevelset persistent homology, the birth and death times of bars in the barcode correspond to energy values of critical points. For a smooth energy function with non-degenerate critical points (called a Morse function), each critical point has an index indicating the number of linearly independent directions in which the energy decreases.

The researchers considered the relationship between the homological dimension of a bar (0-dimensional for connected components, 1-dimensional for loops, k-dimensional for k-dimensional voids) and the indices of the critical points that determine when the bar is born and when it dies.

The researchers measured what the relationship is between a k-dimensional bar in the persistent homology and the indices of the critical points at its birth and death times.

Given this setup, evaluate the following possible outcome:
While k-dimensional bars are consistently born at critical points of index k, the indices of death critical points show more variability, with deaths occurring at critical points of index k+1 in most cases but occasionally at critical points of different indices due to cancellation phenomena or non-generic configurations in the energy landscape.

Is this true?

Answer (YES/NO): NO